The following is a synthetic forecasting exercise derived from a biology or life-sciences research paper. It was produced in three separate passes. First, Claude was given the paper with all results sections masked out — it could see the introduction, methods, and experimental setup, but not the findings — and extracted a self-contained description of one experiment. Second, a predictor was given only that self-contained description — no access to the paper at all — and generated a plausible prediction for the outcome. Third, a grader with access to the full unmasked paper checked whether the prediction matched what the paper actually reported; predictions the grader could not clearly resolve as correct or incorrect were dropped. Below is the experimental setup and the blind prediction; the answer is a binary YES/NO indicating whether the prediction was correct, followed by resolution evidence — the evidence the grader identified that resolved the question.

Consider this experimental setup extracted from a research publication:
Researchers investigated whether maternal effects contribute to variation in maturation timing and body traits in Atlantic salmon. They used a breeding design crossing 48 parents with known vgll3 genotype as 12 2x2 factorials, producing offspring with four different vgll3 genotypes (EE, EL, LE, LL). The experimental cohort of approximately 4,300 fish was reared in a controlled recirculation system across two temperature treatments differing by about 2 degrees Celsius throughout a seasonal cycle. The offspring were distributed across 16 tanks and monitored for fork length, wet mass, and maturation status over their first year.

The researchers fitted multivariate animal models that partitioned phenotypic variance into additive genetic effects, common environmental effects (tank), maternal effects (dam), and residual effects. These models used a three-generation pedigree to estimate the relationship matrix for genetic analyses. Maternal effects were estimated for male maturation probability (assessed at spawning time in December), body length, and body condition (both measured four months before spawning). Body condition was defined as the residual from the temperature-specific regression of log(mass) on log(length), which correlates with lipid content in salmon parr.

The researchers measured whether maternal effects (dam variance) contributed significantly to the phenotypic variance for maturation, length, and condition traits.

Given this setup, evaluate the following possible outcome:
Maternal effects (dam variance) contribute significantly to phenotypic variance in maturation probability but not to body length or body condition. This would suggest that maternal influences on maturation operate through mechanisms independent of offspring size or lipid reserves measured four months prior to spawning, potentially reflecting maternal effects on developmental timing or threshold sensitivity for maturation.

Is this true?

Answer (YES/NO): NO